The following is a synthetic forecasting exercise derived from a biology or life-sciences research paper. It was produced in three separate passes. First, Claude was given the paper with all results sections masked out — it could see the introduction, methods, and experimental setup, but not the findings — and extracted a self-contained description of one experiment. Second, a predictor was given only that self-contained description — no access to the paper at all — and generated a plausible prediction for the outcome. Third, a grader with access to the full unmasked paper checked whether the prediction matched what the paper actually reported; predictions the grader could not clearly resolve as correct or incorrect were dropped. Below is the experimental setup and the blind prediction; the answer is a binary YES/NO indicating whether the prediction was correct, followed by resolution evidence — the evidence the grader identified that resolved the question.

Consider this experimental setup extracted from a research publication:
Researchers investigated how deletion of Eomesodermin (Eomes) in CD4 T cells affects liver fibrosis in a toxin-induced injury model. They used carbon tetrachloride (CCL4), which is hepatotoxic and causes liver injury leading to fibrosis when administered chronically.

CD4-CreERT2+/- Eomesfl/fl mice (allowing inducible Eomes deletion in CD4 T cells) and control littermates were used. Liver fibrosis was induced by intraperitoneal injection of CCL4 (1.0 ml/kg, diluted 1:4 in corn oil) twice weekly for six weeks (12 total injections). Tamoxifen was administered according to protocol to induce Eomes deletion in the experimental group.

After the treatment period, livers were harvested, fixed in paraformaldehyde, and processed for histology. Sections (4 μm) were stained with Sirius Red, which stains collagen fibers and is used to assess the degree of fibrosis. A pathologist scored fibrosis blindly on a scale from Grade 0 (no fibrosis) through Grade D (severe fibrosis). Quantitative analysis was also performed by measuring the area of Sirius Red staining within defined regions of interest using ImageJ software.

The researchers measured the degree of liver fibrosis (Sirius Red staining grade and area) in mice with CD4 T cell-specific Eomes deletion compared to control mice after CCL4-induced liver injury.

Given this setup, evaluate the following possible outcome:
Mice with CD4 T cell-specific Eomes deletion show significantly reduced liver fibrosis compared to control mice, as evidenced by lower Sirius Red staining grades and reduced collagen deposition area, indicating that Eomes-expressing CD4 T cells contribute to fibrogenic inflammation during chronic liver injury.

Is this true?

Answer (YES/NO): NO